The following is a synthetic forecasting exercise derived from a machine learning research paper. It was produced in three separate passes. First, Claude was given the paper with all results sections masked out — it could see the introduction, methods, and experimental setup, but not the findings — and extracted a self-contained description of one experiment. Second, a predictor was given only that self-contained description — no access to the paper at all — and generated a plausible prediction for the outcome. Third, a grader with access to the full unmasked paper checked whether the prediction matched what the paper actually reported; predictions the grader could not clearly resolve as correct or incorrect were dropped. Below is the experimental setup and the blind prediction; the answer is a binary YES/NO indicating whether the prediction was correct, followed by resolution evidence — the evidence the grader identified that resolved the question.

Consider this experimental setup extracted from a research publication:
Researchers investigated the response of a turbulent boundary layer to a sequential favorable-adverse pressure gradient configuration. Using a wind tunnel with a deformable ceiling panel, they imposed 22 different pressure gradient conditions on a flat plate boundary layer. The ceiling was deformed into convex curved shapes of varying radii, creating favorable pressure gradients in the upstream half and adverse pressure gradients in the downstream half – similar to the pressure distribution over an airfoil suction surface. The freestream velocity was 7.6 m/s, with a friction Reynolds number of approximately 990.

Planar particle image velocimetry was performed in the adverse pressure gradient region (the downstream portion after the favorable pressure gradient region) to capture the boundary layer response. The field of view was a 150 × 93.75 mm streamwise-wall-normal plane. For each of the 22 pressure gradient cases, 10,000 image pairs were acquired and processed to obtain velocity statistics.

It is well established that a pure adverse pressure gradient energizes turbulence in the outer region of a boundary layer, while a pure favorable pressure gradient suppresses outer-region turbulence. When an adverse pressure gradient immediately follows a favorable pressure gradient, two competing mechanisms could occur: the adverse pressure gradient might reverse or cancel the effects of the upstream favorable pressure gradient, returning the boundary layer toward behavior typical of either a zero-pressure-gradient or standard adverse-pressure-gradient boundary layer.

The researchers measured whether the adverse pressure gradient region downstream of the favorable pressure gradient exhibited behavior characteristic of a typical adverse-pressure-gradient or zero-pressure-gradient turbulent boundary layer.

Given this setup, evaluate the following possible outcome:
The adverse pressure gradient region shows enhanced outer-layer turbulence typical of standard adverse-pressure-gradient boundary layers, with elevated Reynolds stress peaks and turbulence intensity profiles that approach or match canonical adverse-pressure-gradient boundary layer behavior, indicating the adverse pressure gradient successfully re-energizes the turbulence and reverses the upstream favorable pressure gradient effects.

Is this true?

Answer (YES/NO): NO